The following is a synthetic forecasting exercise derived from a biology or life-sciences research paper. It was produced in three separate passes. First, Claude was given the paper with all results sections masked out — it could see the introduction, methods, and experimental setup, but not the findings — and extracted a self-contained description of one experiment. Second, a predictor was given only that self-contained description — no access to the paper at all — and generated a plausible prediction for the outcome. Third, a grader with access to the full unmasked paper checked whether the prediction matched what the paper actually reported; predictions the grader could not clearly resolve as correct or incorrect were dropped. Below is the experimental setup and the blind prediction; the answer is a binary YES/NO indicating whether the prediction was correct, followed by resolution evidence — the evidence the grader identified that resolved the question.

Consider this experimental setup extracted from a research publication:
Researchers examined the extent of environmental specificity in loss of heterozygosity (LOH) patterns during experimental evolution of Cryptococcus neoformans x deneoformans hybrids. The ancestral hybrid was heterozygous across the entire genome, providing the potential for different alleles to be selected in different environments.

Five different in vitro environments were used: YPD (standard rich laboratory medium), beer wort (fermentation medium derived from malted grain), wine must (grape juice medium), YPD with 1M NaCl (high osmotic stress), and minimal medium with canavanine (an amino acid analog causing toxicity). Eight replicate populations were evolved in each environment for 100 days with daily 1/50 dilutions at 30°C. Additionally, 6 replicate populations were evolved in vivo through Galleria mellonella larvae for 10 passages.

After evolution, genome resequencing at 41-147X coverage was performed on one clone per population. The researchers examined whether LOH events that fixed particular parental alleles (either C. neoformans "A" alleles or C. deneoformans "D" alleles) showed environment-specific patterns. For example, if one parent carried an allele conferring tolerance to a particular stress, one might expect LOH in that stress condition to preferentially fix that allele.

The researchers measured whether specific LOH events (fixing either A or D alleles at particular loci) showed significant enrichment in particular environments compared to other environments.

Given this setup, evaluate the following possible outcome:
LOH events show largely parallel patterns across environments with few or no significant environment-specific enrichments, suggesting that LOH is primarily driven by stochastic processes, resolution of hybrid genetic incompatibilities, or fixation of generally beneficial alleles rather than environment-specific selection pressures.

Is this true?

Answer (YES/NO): YES